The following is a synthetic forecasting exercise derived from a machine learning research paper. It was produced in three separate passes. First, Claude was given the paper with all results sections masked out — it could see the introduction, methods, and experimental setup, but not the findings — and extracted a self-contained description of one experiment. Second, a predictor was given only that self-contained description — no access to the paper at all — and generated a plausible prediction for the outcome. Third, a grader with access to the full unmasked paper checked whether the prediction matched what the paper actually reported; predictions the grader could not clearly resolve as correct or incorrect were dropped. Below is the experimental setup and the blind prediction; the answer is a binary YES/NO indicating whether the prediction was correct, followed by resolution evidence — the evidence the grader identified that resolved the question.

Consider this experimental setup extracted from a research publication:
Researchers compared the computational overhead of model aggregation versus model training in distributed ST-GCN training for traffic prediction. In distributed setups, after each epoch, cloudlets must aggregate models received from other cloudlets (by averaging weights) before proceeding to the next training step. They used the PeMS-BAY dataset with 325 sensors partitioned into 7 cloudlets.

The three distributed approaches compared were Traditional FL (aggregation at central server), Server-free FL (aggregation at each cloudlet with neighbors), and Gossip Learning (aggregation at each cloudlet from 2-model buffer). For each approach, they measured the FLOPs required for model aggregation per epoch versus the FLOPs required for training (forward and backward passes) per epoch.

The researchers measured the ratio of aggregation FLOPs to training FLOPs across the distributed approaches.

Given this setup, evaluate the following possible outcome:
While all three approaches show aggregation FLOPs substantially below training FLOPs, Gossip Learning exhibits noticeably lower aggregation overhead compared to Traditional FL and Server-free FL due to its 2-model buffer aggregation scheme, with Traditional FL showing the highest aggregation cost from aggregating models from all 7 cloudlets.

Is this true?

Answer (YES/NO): NO